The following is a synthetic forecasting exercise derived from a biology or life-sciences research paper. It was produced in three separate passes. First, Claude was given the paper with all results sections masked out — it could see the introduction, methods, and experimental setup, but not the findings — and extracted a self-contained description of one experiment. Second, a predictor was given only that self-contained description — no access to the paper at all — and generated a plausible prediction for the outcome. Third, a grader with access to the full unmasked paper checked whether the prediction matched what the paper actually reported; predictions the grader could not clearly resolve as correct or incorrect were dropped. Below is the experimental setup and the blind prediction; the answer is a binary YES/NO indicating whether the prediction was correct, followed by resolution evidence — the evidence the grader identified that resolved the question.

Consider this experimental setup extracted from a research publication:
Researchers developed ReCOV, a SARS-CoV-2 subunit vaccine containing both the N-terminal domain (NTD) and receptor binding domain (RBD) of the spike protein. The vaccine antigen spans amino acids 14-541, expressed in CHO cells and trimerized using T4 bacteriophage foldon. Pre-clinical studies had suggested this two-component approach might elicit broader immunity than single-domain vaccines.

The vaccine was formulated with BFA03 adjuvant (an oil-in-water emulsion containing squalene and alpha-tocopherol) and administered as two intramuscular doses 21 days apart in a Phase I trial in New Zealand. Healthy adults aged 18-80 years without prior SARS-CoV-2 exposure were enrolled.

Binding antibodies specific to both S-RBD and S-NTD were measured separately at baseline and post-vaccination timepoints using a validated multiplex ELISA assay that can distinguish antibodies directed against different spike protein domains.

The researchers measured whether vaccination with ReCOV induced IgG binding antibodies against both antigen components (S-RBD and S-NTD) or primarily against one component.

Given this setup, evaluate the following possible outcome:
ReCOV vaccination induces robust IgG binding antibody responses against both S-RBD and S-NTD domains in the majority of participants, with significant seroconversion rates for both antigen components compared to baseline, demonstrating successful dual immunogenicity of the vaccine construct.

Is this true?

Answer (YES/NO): YES